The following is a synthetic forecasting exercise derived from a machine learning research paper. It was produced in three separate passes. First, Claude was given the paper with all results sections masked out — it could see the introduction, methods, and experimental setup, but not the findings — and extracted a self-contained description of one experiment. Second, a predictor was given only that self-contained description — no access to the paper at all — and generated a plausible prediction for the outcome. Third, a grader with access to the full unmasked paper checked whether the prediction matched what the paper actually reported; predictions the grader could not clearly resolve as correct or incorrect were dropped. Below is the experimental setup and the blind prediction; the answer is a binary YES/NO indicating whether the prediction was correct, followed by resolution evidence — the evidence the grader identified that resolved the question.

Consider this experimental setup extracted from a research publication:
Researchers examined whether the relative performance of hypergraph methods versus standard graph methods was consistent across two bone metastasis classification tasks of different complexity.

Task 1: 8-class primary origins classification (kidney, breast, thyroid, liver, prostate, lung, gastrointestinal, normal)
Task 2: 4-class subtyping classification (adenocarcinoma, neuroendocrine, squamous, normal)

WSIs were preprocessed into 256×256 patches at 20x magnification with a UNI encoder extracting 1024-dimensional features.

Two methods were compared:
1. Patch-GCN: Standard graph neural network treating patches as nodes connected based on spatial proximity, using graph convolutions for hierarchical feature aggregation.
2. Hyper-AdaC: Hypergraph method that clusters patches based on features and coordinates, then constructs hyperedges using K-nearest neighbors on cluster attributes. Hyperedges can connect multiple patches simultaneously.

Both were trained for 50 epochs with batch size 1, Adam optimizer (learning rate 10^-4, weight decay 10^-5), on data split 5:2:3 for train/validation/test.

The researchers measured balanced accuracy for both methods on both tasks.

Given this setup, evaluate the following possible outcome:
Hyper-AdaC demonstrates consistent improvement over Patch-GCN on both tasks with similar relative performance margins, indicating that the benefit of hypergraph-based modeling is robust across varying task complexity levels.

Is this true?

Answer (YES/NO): NO